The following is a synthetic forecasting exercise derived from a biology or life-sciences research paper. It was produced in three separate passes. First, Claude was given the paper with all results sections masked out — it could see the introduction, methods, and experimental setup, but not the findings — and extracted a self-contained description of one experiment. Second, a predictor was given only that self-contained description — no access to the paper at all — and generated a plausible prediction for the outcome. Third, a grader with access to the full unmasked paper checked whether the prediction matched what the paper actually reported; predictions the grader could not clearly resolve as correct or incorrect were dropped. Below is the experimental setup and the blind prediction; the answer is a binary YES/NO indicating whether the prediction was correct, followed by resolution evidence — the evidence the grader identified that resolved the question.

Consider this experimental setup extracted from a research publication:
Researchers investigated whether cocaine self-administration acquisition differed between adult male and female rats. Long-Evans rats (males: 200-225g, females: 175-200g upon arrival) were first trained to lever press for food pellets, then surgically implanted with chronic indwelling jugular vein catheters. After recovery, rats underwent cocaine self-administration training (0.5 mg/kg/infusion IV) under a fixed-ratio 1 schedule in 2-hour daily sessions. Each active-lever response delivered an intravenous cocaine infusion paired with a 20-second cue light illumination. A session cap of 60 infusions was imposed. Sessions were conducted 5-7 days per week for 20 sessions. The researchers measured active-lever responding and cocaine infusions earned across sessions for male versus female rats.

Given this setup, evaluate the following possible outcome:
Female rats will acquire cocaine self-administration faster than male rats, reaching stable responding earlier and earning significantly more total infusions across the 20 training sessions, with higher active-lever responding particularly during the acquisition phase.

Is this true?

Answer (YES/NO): NO